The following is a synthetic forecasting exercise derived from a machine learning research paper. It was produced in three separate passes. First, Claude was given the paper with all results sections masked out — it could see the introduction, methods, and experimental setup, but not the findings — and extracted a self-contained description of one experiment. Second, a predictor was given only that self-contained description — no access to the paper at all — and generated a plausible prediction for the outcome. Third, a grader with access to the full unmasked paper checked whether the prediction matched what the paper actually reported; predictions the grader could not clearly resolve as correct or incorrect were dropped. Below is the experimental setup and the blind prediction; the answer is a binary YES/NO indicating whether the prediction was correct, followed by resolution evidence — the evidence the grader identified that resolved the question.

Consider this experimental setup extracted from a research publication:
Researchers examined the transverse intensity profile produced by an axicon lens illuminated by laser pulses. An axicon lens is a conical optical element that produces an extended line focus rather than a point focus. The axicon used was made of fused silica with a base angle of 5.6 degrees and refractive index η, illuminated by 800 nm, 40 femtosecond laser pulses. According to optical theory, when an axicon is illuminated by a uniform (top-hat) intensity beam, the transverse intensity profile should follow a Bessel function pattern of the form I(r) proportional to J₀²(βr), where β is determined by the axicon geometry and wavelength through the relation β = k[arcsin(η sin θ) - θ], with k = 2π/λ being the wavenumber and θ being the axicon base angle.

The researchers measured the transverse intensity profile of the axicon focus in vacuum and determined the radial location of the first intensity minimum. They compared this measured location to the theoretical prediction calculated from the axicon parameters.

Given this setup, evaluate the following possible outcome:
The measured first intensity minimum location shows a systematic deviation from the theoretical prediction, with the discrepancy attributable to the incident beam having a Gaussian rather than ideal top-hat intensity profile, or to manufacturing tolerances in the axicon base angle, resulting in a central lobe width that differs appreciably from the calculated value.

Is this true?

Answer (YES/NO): NO